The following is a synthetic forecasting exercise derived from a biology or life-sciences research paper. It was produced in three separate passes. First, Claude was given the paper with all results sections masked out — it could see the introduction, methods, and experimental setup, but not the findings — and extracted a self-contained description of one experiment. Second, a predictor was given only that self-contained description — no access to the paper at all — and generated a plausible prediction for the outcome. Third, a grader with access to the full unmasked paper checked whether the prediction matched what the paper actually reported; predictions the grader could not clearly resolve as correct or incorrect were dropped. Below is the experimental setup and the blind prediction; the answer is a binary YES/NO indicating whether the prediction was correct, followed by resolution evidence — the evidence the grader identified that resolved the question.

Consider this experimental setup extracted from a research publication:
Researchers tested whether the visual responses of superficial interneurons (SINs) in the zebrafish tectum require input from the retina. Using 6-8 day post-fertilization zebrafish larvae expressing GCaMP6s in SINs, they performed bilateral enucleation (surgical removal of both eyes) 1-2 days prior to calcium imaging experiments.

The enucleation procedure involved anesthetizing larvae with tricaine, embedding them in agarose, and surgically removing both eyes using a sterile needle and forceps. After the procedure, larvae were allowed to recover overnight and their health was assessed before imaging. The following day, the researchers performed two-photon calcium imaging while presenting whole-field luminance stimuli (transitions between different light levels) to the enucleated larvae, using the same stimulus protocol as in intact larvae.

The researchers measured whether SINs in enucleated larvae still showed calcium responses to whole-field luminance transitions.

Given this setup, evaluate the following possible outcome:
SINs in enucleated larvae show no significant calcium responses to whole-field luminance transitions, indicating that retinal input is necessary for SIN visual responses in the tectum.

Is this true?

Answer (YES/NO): YES